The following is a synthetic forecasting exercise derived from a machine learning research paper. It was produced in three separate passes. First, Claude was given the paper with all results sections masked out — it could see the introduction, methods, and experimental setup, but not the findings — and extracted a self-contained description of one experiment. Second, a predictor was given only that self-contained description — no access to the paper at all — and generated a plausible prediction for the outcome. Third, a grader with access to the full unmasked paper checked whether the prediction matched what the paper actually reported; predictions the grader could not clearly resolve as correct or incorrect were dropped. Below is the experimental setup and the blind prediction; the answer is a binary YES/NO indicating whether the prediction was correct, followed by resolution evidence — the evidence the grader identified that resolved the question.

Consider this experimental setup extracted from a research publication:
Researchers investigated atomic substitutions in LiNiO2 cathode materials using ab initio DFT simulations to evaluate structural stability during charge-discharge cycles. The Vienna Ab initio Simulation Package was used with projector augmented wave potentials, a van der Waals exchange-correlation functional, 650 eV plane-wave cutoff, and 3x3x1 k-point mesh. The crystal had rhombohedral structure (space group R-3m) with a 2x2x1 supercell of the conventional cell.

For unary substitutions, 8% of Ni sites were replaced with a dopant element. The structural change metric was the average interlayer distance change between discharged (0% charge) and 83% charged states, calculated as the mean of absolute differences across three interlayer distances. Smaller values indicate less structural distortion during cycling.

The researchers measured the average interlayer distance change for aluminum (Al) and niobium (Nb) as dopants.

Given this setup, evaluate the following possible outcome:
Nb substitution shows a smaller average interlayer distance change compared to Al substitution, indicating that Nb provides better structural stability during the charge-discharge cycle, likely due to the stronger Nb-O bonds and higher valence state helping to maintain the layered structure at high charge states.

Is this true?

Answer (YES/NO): YES